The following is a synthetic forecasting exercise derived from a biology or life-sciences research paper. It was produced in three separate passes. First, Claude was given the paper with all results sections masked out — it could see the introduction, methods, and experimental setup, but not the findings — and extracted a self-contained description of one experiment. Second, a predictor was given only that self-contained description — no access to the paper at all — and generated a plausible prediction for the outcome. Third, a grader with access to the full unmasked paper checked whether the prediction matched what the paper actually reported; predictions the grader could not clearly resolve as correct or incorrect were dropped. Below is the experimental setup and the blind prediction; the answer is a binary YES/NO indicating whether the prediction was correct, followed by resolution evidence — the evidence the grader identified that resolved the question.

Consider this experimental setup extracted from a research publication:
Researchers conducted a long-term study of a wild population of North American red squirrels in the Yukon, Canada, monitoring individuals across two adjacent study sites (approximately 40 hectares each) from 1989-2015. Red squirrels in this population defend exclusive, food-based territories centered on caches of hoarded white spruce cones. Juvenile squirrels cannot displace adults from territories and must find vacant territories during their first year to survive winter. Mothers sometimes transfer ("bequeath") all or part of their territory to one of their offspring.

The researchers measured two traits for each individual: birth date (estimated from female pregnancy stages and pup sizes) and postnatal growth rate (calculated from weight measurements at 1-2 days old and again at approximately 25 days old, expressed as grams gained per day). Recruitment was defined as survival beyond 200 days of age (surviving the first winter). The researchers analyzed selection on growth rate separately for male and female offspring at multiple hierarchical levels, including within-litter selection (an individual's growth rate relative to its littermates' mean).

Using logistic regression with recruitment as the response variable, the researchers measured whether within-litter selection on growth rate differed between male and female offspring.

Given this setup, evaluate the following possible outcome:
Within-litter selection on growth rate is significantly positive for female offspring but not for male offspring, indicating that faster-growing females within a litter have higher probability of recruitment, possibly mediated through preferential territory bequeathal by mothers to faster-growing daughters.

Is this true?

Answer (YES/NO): YES